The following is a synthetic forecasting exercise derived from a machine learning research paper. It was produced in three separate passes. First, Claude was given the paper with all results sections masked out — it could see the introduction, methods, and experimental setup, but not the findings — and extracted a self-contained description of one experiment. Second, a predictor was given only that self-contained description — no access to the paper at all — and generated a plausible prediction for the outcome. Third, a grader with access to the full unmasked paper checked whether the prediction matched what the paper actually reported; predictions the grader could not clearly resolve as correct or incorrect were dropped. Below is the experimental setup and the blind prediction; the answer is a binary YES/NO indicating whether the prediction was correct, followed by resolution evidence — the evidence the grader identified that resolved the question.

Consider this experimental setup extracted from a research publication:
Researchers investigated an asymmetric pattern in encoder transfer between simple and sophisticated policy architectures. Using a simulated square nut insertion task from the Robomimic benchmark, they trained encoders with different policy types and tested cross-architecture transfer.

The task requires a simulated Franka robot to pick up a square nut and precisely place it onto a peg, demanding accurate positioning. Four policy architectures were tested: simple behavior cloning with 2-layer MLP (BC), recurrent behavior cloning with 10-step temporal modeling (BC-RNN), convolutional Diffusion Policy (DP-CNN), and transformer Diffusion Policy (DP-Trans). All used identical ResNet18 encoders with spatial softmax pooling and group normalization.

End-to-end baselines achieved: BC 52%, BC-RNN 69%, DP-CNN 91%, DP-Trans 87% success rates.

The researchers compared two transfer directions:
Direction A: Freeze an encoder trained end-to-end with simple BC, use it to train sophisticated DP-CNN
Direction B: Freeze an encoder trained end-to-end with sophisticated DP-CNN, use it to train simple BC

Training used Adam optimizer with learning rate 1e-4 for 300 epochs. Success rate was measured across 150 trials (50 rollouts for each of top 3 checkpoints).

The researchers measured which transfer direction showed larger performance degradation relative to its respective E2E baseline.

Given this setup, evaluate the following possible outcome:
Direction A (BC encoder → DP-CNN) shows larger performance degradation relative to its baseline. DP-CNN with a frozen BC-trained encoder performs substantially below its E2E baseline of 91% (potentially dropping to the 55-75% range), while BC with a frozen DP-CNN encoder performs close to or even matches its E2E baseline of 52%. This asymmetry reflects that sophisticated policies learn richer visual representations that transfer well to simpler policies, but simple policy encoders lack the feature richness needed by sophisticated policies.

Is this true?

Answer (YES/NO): YES